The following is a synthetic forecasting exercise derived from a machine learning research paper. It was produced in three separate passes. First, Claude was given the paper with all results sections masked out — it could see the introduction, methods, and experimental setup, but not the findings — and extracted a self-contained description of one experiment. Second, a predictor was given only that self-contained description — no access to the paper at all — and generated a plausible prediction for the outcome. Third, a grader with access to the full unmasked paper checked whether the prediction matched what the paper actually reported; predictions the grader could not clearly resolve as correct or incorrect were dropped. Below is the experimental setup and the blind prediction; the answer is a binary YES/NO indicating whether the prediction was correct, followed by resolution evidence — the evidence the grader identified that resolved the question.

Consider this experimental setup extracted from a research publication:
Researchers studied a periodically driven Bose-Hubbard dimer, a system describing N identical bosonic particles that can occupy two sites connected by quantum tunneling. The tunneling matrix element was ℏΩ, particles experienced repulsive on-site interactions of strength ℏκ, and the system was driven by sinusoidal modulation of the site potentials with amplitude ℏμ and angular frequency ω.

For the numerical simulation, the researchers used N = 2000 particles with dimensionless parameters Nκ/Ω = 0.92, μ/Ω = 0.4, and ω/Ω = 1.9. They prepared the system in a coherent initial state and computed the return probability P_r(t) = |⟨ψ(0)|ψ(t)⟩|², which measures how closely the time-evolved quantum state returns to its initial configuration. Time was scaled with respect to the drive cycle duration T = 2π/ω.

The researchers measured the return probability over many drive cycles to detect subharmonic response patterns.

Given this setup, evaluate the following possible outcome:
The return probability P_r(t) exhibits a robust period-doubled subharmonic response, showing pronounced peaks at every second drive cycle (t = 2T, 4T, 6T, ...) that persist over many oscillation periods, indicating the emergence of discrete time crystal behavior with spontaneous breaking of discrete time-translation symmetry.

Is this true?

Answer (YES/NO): NO